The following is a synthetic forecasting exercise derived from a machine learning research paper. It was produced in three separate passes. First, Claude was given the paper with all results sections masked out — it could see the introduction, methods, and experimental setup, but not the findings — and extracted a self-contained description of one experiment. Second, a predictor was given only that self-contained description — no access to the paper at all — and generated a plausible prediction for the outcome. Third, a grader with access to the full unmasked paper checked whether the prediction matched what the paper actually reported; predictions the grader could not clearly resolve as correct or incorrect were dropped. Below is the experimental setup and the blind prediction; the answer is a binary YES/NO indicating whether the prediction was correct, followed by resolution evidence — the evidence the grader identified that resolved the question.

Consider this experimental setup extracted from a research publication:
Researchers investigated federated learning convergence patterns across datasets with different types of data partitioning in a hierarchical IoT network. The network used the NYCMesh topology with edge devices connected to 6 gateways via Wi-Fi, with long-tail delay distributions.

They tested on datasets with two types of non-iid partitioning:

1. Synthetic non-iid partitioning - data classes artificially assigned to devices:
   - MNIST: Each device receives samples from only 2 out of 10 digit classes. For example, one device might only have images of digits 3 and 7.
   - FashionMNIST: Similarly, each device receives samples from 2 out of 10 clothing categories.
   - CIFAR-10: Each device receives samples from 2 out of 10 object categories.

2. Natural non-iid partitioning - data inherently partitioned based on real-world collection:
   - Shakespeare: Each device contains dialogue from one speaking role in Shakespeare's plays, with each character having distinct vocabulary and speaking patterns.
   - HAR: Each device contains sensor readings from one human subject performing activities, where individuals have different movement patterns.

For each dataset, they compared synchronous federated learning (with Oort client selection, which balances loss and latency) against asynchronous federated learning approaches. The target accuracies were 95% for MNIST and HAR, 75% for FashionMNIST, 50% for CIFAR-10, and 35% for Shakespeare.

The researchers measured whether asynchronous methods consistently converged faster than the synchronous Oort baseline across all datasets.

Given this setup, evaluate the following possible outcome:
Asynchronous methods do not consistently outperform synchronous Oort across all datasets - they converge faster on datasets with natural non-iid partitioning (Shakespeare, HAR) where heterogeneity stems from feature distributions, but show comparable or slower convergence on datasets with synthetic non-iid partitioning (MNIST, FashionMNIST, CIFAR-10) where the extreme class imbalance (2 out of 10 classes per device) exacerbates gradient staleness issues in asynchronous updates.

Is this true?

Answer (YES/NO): NO